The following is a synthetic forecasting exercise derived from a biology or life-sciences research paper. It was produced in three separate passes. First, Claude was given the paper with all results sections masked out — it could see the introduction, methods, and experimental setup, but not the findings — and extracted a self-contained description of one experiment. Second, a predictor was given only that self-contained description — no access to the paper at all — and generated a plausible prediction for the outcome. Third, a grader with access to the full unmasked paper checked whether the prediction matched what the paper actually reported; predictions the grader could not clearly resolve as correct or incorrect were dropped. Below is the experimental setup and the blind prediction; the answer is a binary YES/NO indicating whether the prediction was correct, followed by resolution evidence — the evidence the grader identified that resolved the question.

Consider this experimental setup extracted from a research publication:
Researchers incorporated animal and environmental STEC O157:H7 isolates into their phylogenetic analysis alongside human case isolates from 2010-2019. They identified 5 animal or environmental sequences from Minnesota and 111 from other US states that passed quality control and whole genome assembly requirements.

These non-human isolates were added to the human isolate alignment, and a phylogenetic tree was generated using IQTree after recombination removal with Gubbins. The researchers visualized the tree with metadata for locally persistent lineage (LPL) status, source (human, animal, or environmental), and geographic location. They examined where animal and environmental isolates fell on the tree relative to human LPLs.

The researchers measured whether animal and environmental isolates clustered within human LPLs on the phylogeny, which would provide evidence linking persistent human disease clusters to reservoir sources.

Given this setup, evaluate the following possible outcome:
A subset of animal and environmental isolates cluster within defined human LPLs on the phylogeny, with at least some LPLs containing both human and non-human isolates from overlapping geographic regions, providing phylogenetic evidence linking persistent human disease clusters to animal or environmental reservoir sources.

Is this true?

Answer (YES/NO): NO